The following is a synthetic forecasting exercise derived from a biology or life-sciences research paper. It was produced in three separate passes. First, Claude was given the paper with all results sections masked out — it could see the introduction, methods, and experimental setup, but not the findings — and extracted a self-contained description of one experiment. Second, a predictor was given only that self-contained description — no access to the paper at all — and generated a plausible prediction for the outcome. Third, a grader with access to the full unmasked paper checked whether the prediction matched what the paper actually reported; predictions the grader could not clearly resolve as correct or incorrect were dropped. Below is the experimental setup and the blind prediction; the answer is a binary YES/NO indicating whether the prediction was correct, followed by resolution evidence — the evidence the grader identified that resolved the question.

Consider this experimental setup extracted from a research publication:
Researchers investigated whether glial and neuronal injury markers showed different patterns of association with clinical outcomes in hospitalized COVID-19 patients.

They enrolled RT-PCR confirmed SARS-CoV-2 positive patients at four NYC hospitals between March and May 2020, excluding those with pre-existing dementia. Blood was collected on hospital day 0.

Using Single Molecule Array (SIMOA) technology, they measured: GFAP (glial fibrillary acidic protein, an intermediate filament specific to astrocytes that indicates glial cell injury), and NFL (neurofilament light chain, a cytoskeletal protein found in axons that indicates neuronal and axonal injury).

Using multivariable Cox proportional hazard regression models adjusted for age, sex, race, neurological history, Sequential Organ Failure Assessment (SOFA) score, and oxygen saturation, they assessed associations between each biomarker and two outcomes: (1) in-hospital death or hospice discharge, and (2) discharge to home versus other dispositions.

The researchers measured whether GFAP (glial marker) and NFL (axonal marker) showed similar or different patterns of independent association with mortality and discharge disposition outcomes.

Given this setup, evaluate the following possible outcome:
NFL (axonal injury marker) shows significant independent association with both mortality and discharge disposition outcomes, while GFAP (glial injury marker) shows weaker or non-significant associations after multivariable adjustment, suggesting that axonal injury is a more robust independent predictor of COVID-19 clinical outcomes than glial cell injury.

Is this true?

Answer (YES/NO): NO